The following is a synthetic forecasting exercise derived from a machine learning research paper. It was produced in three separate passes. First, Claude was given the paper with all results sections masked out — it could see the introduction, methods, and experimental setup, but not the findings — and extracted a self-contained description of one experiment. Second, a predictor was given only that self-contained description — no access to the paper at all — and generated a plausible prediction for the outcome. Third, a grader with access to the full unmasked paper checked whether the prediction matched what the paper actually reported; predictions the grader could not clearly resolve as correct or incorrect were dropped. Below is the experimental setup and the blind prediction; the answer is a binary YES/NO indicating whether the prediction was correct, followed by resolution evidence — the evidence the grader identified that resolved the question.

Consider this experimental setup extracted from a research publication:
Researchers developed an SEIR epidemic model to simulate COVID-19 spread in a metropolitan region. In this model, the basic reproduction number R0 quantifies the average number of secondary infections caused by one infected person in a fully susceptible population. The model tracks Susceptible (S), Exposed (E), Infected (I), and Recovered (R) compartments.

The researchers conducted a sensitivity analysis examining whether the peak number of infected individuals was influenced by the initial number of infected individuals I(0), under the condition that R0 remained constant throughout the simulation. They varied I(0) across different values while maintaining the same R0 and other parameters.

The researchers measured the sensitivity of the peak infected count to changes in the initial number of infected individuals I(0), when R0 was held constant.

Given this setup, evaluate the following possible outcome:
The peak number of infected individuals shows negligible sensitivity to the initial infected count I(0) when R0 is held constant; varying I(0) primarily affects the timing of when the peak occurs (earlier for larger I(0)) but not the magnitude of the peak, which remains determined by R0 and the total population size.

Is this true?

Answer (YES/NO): YES